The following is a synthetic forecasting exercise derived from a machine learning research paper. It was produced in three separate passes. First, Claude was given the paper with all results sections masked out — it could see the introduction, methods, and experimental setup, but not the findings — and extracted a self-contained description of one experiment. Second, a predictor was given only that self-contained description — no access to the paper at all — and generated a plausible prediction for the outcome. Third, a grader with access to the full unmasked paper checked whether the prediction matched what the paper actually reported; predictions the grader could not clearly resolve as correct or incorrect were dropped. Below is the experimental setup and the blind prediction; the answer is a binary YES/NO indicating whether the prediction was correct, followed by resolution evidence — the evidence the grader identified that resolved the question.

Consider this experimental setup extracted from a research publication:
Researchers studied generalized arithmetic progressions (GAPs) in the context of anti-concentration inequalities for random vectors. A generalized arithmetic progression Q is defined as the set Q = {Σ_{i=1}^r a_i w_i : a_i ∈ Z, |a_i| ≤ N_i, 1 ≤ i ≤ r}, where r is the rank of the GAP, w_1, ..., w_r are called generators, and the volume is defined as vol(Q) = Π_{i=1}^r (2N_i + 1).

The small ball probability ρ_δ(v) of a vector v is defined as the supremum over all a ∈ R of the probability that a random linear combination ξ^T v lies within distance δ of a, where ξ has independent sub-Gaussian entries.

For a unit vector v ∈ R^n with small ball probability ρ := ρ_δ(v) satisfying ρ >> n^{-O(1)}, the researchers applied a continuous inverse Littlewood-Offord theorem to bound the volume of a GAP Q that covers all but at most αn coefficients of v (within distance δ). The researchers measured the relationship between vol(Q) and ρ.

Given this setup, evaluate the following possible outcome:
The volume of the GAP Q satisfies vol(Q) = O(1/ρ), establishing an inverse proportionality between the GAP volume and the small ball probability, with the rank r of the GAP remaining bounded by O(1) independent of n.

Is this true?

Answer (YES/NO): NO